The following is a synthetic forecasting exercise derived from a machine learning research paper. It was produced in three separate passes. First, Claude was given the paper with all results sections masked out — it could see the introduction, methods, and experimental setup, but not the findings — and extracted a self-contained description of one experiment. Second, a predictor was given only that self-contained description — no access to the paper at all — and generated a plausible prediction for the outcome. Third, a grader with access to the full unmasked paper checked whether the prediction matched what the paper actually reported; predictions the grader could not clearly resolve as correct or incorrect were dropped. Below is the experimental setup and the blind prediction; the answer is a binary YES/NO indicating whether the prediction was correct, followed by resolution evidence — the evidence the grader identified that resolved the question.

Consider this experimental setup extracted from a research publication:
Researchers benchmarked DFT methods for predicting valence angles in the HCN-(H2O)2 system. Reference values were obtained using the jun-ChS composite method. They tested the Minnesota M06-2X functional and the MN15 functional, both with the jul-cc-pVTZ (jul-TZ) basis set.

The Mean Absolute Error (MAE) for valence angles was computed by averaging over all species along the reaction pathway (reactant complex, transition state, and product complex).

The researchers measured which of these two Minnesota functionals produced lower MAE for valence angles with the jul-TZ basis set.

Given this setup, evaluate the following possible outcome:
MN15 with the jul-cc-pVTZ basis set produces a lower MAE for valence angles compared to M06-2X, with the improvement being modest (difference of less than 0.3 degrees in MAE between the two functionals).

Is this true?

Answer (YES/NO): NO